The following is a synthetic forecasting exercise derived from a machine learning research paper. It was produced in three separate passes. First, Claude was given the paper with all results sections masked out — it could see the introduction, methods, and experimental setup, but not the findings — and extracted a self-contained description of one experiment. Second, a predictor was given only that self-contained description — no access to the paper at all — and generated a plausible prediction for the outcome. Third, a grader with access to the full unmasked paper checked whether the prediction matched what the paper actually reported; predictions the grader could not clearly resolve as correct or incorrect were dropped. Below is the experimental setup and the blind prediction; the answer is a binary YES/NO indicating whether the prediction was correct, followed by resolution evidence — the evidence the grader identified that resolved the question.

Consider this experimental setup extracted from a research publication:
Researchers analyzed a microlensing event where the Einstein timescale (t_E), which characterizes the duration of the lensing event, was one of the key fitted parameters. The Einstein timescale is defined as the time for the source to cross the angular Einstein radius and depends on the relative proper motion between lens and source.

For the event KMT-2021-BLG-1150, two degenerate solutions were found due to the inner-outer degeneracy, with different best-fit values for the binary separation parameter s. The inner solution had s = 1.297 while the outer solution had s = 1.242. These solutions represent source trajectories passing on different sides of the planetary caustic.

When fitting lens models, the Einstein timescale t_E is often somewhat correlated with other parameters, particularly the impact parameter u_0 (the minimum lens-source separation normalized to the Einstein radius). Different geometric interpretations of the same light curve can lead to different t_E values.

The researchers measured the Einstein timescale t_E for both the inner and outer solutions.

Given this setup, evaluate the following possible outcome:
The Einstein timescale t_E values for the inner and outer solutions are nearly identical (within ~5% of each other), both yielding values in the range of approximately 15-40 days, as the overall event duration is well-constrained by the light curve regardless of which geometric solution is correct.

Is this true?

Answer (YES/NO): NO